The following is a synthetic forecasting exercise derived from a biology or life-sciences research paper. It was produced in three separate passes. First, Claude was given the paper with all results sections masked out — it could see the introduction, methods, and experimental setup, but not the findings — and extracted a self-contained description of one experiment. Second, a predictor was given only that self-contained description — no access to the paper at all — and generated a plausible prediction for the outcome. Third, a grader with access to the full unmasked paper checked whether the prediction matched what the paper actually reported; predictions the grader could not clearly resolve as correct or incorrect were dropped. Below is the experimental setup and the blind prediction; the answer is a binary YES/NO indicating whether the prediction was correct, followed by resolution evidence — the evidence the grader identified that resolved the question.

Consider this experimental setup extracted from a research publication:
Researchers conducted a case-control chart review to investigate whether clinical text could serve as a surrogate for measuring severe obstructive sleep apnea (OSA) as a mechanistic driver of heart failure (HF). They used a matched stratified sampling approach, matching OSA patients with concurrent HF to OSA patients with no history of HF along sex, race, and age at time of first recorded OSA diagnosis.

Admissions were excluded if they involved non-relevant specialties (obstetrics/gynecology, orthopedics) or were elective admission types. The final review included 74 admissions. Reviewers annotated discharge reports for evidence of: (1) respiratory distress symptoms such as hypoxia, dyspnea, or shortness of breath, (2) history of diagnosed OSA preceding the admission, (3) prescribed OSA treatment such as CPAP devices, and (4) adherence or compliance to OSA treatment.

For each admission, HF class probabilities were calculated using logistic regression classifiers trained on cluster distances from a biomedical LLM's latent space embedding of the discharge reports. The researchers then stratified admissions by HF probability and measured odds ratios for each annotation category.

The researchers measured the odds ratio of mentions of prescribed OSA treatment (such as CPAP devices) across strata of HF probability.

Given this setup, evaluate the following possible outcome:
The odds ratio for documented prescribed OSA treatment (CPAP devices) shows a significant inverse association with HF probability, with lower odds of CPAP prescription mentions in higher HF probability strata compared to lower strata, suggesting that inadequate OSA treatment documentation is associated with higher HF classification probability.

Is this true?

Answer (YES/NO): NO